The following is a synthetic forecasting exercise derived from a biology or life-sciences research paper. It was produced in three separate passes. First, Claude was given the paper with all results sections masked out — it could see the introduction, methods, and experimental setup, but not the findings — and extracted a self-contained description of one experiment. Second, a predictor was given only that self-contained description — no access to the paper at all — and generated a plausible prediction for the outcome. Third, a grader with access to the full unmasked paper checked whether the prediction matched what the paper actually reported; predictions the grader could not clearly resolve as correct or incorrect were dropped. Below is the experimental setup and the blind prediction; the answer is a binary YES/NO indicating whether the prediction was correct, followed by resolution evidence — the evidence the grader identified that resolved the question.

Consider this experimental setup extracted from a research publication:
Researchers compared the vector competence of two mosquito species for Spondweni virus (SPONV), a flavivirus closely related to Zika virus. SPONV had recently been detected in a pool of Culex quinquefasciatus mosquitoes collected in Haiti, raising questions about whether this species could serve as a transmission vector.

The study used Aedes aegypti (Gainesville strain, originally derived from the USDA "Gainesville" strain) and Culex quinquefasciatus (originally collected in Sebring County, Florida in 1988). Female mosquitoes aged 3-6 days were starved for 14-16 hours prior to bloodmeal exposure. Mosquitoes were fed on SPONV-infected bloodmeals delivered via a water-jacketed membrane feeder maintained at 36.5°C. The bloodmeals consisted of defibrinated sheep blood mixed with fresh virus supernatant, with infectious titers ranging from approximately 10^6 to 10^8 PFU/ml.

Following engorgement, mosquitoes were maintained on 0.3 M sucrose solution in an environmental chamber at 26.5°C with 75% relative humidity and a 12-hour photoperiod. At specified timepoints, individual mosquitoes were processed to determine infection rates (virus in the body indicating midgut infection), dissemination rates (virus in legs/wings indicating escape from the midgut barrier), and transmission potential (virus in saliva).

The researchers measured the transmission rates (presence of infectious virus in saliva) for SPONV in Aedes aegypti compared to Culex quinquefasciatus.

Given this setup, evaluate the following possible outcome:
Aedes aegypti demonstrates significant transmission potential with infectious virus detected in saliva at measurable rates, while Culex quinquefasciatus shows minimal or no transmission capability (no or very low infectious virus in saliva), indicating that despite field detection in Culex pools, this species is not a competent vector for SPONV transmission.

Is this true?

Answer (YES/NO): YES